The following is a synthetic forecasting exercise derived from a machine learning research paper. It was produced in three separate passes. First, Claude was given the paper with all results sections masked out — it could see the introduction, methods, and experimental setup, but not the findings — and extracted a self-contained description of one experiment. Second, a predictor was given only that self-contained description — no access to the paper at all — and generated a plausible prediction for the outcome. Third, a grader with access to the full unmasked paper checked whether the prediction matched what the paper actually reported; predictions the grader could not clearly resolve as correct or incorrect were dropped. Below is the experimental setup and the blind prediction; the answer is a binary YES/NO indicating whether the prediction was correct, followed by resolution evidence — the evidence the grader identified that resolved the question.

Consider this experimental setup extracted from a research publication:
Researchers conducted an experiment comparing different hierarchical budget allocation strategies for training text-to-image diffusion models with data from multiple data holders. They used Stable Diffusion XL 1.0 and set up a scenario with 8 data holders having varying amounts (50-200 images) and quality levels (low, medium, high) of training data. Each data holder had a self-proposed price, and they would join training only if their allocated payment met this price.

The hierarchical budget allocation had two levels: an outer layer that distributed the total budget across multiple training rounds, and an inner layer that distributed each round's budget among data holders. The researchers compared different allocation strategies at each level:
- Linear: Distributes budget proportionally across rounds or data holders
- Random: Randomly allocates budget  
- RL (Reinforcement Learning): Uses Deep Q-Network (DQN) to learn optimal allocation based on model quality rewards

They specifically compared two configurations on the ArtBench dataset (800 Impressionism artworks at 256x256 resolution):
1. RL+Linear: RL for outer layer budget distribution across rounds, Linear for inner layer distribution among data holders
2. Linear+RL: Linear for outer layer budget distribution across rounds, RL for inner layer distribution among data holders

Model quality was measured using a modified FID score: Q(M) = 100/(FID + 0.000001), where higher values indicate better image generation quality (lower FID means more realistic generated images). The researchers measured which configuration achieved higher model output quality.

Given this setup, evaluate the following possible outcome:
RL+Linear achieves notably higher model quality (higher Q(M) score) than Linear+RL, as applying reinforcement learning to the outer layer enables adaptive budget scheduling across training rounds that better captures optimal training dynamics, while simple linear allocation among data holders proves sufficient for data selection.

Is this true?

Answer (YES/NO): YES